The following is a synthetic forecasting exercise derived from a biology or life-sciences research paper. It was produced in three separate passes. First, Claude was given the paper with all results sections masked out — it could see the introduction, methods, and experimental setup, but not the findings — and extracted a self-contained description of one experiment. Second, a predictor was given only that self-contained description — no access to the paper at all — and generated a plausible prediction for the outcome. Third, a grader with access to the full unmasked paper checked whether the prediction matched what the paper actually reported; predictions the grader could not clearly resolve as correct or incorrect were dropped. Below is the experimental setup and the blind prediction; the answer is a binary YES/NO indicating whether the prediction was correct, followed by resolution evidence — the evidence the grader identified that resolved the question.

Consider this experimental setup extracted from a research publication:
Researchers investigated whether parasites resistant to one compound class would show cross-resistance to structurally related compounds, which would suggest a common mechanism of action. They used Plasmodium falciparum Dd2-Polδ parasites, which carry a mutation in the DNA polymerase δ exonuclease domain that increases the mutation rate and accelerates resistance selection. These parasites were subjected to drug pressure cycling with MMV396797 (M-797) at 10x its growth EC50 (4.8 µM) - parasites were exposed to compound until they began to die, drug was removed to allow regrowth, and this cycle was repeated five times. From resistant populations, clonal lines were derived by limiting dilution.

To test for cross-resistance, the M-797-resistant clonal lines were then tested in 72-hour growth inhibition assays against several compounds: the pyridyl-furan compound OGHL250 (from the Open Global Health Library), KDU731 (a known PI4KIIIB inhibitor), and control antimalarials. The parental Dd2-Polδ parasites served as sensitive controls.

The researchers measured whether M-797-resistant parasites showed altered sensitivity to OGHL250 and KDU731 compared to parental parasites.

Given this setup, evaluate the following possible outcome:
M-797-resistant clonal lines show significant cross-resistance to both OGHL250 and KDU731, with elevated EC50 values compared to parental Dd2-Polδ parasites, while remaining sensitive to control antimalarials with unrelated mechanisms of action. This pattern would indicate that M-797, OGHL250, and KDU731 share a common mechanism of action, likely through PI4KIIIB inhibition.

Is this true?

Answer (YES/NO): NO